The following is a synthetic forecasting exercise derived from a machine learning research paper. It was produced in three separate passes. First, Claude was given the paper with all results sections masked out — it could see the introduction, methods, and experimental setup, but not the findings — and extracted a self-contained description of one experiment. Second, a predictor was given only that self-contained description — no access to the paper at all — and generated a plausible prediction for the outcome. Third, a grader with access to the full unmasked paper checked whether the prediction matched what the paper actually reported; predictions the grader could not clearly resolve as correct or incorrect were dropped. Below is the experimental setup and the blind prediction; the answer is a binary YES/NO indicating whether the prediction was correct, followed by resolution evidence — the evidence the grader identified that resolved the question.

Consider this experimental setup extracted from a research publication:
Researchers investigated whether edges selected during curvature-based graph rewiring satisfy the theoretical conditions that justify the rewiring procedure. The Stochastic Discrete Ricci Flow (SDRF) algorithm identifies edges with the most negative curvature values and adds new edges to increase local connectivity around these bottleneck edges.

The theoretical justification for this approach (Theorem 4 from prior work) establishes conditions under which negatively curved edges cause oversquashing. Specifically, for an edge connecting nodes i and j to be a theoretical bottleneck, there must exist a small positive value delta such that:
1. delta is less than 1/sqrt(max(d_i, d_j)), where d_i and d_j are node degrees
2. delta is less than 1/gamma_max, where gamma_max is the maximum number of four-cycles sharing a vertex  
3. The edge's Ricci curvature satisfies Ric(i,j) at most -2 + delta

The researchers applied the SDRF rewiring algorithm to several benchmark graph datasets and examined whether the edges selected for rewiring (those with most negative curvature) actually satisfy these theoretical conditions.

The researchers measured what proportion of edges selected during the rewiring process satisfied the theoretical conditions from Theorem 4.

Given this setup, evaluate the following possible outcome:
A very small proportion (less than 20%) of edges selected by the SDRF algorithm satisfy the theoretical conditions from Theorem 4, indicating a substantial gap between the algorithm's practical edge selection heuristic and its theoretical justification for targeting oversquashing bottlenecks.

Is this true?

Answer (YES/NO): YES